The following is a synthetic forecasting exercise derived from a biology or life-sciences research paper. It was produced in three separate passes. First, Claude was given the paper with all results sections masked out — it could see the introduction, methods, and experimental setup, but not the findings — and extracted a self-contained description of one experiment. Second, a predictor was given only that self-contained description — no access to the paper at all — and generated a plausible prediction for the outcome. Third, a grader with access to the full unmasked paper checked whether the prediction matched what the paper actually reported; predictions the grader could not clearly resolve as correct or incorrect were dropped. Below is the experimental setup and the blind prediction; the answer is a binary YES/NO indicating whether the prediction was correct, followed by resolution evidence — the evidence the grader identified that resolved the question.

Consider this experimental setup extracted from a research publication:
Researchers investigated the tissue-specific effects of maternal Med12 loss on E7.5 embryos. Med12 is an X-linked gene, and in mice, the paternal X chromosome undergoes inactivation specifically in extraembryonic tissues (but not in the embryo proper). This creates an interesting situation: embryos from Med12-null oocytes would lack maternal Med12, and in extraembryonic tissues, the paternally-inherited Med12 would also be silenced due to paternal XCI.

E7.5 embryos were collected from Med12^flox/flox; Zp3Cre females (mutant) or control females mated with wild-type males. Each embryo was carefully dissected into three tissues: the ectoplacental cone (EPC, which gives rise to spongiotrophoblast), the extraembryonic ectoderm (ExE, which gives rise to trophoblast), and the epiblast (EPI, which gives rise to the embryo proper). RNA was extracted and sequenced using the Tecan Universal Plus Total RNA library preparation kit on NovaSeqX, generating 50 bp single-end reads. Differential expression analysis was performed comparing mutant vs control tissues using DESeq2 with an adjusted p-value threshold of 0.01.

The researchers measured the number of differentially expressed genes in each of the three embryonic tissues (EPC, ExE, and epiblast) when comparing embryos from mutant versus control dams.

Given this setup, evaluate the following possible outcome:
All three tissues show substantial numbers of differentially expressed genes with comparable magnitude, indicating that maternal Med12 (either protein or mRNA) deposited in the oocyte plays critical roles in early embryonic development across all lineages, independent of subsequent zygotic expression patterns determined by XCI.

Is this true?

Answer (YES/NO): NO